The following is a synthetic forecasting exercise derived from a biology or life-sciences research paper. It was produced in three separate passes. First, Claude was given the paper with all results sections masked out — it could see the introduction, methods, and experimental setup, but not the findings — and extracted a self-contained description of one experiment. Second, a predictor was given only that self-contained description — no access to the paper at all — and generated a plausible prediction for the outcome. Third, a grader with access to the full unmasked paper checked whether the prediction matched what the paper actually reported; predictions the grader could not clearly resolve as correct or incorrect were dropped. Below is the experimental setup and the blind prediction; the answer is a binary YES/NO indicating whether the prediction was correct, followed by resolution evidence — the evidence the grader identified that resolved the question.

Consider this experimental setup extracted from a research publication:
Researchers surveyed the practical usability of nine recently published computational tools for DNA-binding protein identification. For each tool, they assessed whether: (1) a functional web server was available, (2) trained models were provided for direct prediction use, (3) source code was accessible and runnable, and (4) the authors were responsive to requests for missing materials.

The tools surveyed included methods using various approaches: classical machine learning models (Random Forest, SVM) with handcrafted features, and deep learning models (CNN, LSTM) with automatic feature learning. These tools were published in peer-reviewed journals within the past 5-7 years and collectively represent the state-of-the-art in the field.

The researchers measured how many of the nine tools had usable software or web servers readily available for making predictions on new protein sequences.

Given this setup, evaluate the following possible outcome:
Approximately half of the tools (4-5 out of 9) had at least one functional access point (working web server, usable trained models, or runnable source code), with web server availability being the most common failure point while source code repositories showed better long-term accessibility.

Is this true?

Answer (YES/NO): NO